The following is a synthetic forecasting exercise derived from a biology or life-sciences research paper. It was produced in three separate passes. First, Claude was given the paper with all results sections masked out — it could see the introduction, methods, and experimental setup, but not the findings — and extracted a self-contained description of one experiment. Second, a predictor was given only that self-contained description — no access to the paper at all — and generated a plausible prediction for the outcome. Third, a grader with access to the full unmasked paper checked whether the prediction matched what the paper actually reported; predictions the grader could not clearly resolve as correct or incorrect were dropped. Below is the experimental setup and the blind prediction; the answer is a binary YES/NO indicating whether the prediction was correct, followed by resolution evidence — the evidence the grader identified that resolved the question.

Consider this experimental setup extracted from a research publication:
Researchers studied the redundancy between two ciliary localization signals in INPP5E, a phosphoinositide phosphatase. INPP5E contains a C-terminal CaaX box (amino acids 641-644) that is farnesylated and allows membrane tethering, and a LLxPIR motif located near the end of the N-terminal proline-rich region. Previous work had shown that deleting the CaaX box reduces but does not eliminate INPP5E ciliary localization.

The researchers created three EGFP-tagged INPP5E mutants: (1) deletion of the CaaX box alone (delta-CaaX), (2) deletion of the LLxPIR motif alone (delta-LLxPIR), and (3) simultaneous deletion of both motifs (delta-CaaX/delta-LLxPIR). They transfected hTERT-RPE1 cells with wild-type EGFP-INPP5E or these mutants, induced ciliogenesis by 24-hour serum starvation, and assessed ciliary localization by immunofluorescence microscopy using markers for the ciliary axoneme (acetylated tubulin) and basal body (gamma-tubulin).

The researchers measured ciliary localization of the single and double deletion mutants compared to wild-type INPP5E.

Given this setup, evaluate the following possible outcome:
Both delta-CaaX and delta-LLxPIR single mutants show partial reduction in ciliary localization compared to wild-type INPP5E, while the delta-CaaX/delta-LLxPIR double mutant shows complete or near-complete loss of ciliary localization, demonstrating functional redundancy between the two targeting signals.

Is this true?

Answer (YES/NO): YES